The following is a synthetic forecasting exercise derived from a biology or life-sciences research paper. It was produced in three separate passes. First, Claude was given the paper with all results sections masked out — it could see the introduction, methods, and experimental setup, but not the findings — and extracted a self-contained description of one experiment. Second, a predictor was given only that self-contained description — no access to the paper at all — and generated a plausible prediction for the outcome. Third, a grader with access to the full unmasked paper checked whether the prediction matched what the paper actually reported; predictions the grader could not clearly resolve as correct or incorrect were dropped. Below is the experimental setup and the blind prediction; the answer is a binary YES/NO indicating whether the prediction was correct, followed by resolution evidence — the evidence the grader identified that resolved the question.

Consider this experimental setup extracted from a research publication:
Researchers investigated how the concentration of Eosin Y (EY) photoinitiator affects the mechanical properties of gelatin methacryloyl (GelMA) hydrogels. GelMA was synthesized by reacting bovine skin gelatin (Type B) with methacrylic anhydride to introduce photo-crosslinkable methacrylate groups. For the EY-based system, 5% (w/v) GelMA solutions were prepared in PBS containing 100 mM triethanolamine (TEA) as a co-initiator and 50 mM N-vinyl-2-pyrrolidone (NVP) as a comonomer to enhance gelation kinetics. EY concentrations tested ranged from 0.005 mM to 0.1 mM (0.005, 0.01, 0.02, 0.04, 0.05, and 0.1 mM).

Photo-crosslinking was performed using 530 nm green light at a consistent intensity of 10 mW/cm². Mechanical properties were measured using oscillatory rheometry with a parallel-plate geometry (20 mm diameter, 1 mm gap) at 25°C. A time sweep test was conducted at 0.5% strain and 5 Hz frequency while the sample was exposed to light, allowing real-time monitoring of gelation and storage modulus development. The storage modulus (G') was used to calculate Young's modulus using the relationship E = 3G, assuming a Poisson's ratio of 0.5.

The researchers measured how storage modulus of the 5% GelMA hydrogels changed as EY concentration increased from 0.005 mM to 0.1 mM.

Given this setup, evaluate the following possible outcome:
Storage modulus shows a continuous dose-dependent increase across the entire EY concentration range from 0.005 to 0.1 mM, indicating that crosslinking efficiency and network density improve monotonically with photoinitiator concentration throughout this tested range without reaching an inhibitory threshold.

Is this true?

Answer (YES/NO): NO